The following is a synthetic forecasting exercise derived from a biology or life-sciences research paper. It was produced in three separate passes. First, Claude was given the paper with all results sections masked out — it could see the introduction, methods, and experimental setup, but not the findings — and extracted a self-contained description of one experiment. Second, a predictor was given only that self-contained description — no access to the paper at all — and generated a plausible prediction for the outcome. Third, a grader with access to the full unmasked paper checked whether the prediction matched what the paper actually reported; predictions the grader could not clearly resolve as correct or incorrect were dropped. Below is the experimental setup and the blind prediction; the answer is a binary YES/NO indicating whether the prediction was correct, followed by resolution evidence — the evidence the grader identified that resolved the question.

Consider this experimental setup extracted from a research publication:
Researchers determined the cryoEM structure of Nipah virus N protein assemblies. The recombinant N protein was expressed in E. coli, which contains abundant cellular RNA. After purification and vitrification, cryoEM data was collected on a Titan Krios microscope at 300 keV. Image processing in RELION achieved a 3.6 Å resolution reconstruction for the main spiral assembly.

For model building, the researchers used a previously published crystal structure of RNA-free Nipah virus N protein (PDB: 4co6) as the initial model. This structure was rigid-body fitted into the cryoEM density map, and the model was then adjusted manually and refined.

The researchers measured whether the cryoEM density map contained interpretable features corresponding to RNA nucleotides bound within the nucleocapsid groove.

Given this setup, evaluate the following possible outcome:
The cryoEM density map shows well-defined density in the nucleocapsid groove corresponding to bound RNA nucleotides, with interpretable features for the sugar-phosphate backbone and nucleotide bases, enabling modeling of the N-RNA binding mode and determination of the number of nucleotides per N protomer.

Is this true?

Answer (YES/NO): YES